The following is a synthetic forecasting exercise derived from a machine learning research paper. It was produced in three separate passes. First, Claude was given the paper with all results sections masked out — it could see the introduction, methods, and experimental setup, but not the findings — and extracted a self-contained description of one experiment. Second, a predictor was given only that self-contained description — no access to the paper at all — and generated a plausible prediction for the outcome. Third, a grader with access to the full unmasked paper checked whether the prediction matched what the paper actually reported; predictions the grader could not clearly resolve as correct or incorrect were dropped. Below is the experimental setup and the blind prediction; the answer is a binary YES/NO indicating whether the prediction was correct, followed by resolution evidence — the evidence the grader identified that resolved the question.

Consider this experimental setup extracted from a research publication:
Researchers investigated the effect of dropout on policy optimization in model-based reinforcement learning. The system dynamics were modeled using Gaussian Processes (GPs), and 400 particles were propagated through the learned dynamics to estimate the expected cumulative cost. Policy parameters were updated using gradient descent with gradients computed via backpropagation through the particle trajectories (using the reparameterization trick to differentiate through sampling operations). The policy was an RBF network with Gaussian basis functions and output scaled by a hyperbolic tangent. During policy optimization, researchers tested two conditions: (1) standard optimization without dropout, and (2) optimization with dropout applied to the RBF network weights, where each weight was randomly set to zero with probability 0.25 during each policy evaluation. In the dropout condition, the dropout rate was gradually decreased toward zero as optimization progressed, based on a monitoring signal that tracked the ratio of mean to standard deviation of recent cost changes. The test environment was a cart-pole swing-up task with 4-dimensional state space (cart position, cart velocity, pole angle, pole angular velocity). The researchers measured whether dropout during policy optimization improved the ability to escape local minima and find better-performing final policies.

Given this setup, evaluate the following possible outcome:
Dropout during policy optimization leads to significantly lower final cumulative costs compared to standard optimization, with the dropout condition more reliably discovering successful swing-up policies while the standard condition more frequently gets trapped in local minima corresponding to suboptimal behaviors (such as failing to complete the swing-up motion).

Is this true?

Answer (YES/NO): YES